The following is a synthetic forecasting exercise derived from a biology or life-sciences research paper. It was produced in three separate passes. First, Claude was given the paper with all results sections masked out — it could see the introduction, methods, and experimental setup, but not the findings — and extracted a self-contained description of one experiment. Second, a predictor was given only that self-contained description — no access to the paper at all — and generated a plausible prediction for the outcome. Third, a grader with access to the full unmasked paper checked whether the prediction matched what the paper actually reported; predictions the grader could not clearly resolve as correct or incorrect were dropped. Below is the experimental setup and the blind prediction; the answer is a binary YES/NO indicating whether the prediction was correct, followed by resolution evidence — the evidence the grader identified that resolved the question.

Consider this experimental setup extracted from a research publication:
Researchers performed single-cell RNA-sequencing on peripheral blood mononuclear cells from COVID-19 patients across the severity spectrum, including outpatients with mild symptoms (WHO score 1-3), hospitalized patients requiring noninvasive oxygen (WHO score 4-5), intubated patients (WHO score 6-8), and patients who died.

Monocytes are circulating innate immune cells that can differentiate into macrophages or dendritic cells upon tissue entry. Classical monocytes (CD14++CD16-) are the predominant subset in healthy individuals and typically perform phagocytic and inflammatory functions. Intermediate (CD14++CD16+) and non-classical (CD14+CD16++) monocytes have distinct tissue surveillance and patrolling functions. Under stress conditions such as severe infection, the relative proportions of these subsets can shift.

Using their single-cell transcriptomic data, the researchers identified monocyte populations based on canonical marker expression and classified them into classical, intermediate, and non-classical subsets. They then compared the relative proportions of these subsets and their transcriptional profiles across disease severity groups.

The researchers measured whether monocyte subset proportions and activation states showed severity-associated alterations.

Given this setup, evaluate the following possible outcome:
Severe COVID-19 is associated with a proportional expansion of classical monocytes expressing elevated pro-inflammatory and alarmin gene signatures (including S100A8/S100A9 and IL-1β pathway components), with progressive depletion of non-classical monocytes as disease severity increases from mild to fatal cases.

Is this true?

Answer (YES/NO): NO